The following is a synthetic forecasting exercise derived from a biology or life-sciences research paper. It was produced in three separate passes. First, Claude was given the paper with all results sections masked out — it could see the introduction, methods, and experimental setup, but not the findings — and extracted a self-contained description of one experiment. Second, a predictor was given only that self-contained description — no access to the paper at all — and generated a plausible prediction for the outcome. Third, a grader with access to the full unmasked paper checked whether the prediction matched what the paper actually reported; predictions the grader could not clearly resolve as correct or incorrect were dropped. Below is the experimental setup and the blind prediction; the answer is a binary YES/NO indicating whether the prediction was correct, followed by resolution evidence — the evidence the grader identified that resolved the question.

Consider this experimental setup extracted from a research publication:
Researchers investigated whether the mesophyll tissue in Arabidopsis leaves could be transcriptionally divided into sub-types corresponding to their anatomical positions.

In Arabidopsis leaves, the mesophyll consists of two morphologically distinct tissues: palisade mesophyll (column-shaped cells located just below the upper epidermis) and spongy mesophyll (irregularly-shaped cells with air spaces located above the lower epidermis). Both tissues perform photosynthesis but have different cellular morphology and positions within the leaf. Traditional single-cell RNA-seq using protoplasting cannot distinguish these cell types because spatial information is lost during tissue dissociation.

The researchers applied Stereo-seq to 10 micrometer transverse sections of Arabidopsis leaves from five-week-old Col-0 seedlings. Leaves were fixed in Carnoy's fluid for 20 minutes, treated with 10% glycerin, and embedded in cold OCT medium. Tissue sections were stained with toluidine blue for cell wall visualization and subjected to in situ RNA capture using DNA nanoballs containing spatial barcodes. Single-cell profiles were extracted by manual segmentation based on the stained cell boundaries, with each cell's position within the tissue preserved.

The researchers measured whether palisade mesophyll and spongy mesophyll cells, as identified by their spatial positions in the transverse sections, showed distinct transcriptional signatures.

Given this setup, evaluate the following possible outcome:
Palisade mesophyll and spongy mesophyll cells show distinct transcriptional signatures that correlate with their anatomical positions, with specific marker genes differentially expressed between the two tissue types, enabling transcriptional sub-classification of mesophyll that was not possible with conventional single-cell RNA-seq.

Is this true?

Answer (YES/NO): NO